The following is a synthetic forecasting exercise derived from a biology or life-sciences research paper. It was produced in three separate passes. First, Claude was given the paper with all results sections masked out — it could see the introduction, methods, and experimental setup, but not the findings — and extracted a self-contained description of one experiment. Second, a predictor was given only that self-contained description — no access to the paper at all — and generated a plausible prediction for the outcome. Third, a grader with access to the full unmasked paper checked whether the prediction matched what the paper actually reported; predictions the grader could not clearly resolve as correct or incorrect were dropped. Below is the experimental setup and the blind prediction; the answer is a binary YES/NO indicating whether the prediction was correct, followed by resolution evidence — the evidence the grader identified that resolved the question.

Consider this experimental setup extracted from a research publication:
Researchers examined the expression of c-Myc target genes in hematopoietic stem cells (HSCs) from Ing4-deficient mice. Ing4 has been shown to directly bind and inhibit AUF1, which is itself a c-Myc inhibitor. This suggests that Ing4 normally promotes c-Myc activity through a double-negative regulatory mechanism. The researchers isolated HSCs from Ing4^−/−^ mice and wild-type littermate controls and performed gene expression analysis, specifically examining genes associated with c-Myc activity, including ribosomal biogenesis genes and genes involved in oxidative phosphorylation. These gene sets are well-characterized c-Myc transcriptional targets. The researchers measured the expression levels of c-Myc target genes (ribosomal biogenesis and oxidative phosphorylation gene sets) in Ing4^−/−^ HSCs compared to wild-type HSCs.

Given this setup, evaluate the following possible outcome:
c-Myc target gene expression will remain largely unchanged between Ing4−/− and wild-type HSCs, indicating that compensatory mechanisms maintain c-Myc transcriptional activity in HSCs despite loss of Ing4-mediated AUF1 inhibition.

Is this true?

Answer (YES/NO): NO